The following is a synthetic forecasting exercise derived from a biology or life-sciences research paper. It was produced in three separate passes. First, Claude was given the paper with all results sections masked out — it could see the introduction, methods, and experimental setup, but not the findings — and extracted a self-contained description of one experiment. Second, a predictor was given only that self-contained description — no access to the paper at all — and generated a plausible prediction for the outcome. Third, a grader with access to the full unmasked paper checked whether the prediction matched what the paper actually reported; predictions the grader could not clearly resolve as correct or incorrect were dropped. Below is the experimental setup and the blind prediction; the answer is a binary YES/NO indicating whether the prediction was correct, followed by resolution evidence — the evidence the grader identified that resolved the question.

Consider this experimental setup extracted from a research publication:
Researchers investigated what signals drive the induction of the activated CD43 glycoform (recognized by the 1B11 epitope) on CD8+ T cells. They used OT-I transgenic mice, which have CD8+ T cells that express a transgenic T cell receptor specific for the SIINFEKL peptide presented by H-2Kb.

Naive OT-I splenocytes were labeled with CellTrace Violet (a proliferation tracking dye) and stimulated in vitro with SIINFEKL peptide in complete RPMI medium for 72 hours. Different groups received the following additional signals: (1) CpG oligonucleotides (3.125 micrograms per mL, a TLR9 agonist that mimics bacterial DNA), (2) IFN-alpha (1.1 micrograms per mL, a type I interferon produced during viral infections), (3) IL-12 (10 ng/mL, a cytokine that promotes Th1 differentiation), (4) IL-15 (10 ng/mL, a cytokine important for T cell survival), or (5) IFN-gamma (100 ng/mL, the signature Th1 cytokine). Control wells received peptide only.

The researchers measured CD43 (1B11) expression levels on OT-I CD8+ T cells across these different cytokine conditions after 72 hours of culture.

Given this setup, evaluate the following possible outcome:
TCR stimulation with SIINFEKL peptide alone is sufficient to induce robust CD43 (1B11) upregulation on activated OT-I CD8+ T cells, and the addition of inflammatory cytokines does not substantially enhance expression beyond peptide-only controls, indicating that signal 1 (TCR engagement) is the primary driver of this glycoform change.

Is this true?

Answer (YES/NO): NO